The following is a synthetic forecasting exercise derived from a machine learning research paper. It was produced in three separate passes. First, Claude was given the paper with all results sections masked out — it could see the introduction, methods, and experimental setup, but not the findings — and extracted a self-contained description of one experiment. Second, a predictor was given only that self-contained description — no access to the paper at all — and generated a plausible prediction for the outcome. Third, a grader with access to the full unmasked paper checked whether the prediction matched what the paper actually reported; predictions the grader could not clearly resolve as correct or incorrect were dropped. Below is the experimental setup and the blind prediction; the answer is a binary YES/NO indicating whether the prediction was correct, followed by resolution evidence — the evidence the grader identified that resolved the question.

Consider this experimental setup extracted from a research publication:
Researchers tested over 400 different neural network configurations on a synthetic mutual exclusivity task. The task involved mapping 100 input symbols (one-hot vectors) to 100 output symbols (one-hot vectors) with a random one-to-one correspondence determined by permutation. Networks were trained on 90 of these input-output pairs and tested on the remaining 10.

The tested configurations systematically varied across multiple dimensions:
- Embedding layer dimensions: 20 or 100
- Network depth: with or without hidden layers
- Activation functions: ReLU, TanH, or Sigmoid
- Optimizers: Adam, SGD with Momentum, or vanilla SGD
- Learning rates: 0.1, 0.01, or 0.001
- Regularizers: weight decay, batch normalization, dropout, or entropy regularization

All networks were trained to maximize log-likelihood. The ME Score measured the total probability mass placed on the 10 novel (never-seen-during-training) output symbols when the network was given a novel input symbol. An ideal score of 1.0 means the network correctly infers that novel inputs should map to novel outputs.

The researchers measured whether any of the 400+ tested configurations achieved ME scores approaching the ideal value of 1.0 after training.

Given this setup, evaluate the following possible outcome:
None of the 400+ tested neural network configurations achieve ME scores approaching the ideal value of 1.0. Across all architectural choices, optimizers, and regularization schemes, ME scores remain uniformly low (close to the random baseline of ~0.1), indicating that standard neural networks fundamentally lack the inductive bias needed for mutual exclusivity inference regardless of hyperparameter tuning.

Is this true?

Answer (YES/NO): NO